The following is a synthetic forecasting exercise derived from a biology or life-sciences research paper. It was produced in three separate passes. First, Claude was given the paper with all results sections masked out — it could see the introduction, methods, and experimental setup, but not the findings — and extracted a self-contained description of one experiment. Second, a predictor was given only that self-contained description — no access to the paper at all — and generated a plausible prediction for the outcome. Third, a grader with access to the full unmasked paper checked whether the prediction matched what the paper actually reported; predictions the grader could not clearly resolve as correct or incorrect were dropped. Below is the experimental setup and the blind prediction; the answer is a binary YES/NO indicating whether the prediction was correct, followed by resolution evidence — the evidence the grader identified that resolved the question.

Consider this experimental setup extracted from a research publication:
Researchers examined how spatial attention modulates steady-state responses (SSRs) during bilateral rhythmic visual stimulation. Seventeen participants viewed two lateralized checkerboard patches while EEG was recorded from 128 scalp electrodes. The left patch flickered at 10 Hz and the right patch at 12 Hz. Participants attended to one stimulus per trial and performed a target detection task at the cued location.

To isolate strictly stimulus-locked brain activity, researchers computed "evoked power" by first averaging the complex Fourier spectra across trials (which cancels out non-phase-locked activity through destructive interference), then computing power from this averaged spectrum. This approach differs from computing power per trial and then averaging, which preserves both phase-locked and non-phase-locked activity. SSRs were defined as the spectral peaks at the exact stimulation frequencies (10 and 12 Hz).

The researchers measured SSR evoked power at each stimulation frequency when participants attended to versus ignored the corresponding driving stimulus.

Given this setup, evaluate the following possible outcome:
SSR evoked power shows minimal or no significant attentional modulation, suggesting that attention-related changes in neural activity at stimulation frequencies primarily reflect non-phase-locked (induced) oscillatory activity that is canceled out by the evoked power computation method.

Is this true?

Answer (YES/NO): NO